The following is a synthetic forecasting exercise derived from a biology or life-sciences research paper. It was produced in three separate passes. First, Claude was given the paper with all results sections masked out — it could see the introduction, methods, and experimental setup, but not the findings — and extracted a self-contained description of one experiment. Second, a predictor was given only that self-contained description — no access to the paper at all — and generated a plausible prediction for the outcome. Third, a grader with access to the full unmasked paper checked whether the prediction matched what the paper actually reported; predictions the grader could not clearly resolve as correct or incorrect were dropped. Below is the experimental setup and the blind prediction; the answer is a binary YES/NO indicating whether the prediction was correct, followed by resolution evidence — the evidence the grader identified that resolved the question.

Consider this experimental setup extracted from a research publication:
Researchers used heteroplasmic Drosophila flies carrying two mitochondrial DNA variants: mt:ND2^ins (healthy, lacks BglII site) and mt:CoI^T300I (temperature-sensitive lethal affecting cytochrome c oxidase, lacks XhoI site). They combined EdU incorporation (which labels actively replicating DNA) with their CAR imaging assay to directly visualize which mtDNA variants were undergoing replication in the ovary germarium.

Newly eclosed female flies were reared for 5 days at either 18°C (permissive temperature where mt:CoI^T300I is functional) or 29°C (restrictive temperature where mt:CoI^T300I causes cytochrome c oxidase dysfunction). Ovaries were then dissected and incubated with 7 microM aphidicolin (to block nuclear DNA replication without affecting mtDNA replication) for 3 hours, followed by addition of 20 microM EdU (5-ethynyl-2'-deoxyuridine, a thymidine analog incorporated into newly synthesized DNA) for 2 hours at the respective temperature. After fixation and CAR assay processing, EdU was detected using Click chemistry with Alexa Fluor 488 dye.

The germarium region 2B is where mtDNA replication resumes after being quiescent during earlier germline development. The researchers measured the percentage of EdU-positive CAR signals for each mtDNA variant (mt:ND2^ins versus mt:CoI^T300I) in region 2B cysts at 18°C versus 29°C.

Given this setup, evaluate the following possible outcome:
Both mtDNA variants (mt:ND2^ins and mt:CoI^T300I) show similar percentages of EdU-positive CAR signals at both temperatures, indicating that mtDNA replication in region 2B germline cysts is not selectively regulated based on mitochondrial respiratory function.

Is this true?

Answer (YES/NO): NO